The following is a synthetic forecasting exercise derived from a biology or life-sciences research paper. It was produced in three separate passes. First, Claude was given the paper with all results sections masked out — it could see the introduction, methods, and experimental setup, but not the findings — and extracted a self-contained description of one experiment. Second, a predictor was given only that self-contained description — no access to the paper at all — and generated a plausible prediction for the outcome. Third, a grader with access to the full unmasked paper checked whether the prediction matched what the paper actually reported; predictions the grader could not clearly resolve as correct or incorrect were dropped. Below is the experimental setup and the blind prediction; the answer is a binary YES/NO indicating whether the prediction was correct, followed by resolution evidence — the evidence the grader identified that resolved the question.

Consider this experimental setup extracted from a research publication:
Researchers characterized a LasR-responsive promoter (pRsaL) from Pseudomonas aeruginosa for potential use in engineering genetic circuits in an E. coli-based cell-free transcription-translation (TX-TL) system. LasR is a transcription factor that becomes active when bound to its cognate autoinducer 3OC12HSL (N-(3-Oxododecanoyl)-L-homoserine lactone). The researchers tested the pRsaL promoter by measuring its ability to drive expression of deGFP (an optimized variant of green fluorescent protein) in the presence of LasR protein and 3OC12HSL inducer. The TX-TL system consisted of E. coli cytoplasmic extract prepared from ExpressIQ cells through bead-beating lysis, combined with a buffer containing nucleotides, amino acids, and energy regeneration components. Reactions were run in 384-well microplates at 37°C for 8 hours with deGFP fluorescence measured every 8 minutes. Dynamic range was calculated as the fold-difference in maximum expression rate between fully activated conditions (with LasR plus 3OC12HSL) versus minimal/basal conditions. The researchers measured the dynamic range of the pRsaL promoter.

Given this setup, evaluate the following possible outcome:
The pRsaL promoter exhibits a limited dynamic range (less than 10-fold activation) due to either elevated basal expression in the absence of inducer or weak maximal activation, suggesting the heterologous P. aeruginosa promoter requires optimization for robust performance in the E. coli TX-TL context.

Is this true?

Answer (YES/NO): YES